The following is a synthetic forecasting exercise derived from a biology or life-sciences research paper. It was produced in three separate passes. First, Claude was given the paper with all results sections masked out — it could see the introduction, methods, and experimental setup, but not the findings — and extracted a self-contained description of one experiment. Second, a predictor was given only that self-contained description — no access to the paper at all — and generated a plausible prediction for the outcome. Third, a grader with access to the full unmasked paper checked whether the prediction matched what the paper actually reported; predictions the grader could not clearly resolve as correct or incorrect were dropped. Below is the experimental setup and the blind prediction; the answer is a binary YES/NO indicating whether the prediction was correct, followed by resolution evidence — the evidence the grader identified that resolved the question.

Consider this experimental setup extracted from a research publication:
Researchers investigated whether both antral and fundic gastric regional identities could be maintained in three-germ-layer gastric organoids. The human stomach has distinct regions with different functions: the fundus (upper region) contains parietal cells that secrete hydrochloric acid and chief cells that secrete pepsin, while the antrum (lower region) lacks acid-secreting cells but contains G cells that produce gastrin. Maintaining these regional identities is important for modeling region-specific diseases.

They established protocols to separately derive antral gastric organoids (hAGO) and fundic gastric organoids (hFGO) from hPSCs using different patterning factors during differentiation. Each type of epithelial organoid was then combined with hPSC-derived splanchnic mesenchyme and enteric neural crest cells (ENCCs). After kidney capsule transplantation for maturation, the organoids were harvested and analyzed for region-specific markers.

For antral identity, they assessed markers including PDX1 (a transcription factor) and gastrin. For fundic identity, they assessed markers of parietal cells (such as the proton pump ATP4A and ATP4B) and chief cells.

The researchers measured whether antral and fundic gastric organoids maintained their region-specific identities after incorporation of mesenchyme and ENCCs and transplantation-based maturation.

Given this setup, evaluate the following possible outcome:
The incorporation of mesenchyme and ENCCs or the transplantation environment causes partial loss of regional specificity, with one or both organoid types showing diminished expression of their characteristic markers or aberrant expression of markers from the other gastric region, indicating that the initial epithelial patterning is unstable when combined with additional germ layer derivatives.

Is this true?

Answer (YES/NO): NO